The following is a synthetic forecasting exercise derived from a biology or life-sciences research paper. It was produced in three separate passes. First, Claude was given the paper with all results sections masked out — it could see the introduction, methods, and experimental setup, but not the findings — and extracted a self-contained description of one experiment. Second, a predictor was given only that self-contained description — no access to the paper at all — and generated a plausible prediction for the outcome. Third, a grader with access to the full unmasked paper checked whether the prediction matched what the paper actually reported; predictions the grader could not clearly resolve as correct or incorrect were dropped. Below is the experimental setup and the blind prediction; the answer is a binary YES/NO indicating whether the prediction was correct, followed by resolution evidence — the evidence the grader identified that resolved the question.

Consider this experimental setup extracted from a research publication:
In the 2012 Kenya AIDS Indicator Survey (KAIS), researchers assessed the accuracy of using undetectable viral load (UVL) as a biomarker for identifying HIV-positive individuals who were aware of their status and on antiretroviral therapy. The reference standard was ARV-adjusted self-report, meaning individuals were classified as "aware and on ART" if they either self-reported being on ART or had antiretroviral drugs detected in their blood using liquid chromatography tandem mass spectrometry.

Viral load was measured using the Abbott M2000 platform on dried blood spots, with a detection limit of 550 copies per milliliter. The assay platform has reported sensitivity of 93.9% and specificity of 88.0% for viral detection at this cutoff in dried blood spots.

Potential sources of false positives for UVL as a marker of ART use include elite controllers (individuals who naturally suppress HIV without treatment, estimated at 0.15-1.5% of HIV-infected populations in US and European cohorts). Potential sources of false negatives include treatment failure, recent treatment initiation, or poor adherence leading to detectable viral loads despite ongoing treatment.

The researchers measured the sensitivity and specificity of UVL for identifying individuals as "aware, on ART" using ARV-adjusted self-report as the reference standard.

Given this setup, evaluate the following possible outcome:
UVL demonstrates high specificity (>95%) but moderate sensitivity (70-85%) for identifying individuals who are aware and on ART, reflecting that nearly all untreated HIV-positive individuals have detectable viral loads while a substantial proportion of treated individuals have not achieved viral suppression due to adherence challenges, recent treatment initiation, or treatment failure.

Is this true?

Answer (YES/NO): NO